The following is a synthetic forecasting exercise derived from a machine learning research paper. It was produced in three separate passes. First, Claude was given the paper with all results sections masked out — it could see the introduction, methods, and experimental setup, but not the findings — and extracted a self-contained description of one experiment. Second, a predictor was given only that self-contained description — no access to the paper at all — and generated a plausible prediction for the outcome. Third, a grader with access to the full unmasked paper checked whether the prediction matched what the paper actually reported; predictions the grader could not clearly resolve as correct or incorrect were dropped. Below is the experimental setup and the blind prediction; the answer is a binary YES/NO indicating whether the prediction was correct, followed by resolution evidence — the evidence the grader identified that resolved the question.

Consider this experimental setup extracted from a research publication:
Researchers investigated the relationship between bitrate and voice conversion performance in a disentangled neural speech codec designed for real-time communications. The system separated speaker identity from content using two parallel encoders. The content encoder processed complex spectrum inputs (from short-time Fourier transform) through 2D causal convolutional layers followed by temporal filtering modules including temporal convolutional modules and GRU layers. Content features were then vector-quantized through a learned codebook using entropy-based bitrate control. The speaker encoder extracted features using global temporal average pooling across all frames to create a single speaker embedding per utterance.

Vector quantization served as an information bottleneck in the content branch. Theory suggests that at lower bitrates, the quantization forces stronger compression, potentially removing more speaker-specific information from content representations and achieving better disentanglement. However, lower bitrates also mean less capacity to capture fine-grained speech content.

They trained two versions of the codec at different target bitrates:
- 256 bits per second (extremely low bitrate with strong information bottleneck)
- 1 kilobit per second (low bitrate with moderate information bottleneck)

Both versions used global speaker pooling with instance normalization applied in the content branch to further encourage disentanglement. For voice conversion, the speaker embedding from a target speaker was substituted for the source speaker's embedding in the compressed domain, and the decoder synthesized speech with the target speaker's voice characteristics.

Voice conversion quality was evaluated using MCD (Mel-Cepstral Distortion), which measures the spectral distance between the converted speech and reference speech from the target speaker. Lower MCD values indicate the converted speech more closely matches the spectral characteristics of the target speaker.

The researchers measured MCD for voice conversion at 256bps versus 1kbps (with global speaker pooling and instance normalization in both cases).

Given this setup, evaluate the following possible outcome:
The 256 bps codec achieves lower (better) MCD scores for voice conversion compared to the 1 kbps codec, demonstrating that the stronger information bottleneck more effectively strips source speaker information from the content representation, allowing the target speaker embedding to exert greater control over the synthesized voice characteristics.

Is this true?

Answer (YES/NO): YES